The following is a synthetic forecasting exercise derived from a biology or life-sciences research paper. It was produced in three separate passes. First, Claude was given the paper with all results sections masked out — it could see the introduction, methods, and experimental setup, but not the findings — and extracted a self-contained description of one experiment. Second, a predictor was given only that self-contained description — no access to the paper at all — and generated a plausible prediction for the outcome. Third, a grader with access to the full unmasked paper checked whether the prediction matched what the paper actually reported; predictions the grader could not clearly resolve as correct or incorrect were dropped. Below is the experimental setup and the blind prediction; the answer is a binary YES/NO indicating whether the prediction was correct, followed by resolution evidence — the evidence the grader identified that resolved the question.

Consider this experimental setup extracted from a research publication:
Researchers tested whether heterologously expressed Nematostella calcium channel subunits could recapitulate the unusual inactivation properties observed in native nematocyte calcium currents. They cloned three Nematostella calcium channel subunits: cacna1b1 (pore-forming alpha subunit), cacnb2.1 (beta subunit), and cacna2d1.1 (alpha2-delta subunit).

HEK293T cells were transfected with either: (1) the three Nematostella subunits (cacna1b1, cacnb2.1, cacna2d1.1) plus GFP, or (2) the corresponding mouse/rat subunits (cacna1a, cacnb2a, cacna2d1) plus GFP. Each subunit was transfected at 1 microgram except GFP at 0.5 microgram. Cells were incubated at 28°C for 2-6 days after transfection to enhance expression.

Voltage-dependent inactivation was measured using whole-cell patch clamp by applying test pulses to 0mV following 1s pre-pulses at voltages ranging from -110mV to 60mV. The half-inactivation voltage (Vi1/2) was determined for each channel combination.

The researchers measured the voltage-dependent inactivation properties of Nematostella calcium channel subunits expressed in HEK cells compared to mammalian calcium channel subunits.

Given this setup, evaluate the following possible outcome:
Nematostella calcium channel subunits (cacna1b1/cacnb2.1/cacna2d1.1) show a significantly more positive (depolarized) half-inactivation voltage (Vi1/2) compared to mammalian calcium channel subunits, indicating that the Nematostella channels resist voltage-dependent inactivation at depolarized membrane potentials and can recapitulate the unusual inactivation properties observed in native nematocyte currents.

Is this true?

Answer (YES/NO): NO